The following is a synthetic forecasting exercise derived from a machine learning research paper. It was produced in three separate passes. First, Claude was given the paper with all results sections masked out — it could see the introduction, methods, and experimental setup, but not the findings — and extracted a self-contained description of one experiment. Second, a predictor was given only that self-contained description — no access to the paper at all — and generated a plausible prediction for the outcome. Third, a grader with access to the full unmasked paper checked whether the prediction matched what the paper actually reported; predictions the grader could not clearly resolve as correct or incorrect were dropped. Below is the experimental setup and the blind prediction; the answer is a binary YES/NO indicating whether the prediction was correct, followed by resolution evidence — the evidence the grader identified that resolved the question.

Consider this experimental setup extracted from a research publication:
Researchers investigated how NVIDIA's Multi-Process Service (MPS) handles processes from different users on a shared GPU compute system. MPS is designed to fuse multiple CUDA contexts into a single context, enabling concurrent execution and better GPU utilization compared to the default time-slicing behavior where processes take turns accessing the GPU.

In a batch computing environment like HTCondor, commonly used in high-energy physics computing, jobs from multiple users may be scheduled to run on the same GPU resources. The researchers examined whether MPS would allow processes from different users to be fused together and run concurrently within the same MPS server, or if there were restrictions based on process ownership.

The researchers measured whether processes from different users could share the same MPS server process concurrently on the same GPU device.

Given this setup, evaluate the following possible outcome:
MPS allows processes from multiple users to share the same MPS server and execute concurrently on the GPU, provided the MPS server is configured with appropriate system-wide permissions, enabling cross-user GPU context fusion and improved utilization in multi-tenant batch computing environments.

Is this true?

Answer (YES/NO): NO